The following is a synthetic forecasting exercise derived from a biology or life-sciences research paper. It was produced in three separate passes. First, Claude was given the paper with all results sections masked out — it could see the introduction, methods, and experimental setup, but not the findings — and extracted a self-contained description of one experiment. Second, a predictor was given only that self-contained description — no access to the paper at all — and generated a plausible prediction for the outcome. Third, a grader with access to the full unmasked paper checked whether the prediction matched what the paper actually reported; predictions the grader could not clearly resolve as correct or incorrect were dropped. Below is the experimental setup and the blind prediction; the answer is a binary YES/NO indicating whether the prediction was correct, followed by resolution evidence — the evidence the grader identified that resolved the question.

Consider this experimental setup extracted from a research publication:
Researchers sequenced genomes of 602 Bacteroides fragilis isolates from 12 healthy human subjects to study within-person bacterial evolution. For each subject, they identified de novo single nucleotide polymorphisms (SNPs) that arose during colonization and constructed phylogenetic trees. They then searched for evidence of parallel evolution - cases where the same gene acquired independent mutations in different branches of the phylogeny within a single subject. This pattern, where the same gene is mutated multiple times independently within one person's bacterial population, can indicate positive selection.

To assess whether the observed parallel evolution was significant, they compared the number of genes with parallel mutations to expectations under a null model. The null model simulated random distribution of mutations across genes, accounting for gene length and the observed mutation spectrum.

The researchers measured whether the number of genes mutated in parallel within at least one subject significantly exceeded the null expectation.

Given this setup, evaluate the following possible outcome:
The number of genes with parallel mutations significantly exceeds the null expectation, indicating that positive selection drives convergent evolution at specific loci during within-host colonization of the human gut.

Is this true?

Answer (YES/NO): YES